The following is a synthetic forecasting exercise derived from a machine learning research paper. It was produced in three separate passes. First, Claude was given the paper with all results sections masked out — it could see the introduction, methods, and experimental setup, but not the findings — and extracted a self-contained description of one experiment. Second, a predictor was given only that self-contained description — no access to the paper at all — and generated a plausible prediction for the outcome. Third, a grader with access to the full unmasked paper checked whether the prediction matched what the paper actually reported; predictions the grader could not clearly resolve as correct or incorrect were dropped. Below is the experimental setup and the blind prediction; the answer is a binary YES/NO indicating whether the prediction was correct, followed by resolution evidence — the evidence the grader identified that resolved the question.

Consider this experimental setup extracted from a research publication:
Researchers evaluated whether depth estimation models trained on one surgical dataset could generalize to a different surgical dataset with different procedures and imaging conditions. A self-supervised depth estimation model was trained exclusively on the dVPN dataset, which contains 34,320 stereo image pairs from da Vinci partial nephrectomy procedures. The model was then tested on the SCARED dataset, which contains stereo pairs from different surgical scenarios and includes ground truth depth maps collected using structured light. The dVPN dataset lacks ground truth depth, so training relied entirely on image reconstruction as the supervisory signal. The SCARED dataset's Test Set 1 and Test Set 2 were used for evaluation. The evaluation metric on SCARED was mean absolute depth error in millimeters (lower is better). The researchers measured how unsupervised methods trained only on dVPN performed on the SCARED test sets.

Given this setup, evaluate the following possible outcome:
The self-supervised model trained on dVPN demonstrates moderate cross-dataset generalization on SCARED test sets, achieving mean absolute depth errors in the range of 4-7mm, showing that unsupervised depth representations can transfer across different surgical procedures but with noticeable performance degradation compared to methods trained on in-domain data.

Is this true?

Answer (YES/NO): NO